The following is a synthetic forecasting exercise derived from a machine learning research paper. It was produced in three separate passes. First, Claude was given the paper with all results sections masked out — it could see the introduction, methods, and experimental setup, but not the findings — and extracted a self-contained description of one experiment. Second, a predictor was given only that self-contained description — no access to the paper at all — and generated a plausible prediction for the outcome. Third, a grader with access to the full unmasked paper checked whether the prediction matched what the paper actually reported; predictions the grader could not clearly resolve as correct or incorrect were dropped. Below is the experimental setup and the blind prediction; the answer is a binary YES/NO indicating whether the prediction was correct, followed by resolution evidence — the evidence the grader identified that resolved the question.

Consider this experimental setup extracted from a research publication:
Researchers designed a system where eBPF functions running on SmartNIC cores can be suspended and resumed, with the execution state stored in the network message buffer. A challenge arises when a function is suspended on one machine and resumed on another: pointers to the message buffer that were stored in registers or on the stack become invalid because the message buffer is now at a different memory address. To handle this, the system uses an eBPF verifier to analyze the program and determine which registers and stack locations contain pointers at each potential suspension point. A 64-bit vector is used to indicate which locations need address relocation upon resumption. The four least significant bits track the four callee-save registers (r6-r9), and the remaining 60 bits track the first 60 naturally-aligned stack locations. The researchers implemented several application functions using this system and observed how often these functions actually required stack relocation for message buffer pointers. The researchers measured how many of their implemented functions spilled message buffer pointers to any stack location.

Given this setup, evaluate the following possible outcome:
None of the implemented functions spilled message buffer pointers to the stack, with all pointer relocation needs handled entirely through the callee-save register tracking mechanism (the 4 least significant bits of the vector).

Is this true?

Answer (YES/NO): YES